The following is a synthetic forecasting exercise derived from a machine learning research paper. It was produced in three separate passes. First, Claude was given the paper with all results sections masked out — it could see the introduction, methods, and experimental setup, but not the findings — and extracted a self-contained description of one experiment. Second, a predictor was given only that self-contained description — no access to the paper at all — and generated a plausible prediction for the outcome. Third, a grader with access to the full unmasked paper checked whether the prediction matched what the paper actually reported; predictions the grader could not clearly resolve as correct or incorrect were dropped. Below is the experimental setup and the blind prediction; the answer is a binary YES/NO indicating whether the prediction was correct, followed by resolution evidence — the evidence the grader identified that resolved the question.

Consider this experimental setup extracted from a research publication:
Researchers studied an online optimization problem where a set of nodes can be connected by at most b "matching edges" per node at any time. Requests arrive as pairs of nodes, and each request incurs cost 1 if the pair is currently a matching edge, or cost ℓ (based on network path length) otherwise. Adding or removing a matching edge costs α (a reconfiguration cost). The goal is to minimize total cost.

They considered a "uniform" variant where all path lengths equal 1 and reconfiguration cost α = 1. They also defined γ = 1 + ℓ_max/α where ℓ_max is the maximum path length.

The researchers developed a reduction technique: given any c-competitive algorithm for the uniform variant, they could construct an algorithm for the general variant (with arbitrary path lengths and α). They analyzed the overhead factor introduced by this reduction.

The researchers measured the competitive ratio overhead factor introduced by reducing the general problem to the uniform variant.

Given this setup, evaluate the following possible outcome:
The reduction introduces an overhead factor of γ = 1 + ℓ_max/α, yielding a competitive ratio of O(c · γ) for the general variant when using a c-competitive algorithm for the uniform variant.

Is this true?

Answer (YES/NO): YES